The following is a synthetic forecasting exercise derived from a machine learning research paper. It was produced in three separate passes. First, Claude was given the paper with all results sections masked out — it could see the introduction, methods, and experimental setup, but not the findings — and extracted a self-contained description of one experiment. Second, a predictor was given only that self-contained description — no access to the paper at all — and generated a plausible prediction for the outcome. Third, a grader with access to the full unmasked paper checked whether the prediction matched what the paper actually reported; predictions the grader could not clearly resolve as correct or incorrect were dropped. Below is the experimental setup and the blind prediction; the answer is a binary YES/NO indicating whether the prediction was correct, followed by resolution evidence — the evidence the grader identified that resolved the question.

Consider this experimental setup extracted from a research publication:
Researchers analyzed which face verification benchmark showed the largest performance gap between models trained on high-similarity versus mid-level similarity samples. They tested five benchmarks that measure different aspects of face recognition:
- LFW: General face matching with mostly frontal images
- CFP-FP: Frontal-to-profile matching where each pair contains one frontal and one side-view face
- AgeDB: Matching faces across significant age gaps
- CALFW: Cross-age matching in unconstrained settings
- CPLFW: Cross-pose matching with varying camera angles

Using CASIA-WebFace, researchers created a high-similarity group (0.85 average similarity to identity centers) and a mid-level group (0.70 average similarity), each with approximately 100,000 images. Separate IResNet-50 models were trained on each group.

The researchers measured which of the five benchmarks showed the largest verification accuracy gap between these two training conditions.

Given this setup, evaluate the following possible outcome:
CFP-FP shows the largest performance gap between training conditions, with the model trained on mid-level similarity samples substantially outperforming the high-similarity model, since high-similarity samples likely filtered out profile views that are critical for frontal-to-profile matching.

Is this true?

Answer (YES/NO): YES